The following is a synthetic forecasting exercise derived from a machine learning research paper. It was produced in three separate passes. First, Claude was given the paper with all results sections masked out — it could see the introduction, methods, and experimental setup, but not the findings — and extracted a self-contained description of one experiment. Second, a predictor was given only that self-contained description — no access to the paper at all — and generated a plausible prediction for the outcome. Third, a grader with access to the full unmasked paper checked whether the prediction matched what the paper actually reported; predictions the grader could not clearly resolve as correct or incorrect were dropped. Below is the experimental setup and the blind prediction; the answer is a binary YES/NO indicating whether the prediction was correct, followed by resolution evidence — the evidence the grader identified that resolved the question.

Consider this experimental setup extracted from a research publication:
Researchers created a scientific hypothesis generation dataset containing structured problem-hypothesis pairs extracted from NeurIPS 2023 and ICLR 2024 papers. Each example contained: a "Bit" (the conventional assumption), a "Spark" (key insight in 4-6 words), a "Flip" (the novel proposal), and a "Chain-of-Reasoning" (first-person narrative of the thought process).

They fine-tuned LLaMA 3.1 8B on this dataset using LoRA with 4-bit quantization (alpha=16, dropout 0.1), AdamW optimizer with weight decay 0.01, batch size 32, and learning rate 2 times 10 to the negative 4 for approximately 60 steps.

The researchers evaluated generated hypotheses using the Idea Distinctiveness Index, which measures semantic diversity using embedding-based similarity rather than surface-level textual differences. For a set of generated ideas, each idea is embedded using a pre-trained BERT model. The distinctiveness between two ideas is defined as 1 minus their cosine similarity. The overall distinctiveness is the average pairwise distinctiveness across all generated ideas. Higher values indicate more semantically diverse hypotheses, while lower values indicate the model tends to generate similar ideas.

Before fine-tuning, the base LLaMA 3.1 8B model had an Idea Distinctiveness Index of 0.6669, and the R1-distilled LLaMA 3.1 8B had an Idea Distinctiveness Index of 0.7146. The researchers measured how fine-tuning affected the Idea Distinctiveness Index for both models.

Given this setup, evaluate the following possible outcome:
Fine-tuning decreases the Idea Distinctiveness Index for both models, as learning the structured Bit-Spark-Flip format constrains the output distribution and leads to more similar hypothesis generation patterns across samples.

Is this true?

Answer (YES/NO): YES